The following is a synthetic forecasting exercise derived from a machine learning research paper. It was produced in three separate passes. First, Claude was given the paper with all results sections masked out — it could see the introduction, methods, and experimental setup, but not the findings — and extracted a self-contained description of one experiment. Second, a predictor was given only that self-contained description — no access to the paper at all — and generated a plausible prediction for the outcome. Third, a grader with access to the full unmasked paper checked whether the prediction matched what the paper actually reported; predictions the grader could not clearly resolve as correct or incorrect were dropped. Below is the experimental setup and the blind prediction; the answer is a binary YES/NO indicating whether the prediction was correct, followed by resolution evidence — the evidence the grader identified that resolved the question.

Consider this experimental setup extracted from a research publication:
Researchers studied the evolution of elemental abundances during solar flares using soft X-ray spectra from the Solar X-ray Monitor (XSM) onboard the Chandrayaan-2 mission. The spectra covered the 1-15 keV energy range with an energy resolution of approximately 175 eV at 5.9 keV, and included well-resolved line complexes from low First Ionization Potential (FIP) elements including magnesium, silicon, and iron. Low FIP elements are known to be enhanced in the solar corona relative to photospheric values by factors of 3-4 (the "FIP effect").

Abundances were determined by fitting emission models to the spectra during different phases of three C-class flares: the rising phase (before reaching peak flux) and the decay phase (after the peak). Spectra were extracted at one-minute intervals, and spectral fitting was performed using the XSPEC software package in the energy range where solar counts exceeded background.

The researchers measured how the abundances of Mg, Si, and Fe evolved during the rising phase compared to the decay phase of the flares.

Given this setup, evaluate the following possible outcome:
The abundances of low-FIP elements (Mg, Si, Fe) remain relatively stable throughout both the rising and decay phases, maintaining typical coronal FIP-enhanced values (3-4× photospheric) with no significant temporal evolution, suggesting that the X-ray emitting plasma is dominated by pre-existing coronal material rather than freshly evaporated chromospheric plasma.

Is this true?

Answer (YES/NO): NO